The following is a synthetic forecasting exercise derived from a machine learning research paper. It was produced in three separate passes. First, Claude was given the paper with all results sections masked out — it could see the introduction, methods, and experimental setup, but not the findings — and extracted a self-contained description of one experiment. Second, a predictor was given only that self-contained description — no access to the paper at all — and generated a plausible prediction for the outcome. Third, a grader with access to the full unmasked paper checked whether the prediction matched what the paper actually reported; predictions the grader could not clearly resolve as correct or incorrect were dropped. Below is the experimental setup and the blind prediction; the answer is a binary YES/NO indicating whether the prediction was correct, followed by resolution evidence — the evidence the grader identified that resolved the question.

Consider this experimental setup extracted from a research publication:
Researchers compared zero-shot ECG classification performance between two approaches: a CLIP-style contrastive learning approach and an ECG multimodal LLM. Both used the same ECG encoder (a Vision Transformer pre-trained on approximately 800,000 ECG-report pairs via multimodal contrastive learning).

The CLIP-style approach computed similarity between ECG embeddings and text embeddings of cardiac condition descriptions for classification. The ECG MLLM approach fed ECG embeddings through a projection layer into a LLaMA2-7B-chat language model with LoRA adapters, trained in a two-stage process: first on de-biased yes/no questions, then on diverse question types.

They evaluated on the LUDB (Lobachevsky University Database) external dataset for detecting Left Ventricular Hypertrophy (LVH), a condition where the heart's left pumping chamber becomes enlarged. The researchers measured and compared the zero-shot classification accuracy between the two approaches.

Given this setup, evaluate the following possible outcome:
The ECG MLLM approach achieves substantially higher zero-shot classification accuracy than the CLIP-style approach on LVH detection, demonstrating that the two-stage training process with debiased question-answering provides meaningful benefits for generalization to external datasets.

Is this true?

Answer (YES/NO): NO